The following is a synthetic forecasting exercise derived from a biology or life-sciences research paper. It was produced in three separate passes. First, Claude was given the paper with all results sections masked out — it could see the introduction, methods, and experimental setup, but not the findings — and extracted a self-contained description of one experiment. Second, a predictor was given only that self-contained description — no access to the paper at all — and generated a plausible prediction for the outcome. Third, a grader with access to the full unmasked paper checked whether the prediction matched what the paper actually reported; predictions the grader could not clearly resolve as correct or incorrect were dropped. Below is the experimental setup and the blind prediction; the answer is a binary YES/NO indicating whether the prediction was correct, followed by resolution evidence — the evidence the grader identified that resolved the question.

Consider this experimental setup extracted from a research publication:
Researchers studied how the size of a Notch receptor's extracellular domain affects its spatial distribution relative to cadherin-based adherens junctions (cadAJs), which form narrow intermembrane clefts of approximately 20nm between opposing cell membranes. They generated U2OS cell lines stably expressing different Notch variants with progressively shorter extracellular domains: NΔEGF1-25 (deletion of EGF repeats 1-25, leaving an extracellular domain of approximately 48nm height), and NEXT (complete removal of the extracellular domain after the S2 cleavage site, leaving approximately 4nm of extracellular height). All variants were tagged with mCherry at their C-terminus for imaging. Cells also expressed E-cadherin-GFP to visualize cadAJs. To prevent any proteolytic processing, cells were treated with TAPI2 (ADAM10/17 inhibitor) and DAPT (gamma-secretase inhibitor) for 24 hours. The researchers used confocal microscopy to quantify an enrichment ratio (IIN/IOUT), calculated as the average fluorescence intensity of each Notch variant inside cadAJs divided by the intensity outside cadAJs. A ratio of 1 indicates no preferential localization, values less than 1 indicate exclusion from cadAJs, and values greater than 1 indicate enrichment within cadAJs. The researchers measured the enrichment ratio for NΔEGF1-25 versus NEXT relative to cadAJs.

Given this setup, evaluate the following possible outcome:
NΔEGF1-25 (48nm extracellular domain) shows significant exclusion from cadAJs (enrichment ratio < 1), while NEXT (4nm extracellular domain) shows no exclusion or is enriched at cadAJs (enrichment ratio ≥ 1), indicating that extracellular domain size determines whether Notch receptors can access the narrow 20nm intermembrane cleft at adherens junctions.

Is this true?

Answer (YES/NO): YES